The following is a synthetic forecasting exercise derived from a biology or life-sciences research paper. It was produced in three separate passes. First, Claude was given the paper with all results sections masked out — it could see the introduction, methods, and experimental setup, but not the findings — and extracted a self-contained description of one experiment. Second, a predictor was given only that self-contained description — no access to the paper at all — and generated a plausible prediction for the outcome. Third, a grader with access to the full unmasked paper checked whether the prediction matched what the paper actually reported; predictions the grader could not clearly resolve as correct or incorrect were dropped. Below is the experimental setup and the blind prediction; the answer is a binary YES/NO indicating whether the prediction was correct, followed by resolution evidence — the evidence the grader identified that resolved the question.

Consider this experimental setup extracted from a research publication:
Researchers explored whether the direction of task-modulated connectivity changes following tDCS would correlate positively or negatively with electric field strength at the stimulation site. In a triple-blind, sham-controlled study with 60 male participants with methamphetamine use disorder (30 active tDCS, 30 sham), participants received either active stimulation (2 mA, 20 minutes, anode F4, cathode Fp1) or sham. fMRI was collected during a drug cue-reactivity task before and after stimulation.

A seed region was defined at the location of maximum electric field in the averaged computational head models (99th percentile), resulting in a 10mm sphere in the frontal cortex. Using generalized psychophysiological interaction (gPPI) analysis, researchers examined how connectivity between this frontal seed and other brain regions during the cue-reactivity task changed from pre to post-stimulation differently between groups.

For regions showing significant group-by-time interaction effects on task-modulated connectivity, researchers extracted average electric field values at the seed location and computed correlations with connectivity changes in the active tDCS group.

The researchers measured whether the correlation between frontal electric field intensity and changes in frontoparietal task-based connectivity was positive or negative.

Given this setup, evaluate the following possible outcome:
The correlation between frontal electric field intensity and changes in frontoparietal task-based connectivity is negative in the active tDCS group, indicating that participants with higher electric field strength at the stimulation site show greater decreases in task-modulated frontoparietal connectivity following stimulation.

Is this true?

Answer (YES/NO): NO